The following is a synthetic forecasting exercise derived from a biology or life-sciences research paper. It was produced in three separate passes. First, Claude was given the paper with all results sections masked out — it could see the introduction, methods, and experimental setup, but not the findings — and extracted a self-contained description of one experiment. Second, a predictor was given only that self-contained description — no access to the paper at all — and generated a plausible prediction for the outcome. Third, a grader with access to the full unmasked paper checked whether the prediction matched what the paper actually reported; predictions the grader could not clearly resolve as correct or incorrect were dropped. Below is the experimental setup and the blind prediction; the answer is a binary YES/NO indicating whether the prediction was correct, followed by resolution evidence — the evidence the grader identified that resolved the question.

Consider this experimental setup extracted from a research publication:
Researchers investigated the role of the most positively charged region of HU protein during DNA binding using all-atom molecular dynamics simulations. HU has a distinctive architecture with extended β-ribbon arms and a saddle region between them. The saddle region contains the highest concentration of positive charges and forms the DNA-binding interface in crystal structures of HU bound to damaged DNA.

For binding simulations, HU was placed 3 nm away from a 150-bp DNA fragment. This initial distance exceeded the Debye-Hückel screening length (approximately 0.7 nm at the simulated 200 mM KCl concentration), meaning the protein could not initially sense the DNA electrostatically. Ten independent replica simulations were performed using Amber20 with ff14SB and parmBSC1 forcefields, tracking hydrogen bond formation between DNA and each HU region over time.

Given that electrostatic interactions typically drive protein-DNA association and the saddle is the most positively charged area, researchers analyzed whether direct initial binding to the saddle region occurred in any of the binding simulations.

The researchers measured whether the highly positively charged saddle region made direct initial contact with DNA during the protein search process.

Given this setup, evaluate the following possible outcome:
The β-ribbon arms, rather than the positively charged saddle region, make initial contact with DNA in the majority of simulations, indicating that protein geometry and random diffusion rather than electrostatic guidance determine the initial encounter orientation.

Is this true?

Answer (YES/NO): NO